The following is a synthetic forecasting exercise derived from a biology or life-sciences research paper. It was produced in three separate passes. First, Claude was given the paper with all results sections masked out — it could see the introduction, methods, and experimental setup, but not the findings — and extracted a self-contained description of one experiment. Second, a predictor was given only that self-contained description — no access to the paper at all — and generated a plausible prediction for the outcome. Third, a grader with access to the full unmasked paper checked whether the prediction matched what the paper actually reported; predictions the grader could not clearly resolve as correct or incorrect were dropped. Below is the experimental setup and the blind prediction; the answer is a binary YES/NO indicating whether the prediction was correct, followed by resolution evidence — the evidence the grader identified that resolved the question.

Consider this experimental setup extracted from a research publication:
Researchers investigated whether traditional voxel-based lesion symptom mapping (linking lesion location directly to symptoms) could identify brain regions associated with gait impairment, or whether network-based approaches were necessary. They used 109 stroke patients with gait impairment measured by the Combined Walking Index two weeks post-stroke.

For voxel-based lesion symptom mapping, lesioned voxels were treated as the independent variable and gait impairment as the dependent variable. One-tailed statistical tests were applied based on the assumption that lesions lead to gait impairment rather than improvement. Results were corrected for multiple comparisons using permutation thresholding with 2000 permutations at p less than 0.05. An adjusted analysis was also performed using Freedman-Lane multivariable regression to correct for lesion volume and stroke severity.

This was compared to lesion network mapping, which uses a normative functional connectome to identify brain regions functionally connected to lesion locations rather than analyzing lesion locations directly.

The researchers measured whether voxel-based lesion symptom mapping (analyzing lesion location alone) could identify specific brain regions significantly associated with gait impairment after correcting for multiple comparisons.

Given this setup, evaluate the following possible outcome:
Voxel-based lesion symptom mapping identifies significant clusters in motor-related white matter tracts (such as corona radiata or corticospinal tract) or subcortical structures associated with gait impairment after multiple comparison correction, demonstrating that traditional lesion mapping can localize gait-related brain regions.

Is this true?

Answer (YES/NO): NO